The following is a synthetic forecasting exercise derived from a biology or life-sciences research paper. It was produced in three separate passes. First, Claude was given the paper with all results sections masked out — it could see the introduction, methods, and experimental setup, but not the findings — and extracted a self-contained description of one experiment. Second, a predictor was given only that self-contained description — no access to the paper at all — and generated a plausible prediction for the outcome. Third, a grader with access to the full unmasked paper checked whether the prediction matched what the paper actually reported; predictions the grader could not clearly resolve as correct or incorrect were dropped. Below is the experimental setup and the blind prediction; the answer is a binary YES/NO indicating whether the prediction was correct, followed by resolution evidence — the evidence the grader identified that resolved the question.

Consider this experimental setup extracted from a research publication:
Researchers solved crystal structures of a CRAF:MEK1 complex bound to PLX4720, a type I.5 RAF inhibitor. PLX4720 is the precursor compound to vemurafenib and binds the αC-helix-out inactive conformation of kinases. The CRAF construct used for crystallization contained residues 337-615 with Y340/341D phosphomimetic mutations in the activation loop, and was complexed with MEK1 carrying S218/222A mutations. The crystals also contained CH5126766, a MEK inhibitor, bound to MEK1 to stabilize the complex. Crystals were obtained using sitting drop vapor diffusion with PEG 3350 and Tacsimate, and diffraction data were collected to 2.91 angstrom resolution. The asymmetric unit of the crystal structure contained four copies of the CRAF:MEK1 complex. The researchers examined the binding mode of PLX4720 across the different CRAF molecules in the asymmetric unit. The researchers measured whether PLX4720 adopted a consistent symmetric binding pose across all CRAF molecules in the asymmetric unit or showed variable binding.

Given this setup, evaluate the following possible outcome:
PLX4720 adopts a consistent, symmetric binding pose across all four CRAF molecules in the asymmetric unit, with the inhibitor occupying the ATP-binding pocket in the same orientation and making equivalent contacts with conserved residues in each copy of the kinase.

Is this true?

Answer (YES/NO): NO